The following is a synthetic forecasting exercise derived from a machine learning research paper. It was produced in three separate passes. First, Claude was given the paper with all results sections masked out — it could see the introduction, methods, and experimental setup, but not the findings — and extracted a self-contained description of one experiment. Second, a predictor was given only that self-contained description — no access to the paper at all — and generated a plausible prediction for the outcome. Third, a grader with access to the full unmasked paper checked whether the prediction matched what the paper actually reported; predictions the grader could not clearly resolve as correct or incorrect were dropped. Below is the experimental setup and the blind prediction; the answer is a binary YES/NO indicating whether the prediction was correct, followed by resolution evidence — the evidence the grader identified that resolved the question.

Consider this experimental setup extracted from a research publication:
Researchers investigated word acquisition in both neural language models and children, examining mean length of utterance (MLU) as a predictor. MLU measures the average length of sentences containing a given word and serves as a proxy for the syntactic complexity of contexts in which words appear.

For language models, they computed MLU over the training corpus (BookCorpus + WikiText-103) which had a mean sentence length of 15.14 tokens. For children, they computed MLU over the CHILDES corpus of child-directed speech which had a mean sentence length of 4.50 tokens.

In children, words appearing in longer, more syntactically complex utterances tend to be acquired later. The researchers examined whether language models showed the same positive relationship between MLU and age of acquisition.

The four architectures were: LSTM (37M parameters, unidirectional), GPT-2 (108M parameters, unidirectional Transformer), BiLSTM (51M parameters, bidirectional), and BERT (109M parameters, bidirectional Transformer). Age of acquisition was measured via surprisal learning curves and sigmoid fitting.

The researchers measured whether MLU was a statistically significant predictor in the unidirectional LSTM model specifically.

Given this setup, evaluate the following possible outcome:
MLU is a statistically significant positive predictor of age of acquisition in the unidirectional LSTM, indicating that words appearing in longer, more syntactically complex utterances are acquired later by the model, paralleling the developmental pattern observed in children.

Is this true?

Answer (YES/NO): NO